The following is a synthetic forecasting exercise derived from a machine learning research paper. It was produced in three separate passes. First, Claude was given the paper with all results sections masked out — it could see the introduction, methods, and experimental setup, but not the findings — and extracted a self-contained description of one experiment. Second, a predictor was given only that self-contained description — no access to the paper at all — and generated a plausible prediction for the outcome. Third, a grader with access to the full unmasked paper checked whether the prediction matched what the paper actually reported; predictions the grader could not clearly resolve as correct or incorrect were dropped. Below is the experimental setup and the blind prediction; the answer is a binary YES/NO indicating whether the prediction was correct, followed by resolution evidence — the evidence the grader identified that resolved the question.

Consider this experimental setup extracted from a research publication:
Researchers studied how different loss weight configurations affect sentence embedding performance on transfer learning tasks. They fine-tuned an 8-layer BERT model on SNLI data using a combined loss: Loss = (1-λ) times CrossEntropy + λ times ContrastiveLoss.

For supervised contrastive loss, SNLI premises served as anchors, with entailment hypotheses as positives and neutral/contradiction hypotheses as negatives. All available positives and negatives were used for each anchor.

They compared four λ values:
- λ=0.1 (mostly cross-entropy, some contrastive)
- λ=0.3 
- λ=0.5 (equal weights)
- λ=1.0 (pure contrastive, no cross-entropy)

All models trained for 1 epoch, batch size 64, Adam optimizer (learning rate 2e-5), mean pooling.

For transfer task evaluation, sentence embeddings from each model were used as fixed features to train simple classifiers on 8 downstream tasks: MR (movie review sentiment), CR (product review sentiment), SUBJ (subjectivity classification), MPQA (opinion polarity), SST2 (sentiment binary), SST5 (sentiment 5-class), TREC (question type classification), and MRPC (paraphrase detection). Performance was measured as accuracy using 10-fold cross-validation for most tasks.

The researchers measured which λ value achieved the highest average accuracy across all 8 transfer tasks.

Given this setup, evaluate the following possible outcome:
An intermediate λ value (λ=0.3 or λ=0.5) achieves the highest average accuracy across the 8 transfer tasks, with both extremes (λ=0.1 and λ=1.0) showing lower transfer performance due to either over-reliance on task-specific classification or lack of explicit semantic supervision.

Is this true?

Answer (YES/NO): NO